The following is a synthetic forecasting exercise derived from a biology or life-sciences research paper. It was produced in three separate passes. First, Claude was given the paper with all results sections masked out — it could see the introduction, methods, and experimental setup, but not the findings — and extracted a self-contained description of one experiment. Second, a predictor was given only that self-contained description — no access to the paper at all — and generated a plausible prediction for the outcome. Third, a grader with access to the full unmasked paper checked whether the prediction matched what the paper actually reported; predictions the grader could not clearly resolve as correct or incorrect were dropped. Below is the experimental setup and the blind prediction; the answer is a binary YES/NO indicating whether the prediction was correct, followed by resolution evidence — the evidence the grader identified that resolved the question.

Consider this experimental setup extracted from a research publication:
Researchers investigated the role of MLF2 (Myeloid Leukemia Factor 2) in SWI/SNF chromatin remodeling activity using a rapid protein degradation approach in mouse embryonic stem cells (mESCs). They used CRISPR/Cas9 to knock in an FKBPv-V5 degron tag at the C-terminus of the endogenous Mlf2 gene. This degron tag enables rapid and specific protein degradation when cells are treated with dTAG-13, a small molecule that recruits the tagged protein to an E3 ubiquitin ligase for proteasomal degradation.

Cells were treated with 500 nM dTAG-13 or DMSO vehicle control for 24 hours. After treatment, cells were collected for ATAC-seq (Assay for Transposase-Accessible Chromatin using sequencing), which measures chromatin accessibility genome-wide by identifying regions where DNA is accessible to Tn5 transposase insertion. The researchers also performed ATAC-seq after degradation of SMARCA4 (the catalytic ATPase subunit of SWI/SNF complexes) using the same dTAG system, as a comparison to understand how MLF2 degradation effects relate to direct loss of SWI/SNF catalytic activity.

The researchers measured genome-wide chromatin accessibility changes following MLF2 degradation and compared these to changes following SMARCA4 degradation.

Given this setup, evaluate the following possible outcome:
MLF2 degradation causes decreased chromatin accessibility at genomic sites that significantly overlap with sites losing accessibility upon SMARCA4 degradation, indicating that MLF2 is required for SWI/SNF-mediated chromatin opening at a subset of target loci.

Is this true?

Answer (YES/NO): YES